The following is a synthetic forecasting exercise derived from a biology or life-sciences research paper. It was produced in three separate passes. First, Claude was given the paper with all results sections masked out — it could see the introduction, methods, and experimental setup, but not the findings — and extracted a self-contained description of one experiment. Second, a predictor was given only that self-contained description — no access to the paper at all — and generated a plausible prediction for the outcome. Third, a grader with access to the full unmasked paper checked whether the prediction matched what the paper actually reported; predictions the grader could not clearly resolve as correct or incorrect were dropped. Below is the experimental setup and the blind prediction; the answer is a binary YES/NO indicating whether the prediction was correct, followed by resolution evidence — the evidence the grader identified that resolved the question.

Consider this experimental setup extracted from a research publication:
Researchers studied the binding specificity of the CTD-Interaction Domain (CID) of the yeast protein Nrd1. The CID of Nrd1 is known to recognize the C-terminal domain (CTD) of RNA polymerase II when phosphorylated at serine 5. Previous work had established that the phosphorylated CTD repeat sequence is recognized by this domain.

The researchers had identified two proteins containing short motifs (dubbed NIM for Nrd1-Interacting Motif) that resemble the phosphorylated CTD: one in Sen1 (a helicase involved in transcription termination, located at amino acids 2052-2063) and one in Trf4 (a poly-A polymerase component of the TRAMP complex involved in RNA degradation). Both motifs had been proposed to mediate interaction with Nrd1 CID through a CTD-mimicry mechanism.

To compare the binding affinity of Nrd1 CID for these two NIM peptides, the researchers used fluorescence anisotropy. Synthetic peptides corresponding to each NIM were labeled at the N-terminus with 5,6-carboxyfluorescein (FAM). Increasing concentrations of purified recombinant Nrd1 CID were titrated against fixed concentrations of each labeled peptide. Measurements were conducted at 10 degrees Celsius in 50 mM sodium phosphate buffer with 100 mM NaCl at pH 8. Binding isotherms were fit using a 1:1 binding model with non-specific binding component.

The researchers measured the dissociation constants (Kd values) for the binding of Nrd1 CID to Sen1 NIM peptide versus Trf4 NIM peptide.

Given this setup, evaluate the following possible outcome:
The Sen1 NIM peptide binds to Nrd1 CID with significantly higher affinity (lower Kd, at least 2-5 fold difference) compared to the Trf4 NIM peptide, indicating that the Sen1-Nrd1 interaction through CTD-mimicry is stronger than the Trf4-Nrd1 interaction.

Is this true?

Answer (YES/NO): NO